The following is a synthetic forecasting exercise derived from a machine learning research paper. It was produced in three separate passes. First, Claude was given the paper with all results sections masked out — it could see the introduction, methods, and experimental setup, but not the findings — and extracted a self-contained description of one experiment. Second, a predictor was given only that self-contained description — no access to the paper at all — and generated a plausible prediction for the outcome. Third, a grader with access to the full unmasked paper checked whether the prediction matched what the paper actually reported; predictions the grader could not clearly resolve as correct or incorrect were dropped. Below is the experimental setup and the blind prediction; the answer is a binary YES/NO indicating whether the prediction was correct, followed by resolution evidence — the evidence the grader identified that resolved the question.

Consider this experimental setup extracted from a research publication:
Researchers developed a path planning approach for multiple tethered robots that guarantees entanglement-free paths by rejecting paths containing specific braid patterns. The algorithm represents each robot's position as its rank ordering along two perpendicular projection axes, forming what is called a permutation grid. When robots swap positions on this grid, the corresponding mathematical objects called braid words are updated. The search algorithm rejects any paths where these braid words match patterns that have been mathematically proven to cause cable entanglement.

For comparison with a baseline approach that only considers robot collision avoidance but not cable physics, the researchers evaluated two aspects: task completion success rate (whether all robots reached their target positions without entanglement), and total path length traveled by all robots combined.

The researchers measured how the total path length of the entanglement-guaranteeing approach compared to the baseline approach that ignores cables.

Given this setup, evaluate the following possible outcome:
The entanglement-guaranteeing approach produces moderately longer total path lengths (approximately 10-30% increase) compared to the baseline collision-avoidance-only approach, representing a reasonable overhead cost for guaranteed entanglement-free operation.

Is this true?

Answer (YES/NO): NO